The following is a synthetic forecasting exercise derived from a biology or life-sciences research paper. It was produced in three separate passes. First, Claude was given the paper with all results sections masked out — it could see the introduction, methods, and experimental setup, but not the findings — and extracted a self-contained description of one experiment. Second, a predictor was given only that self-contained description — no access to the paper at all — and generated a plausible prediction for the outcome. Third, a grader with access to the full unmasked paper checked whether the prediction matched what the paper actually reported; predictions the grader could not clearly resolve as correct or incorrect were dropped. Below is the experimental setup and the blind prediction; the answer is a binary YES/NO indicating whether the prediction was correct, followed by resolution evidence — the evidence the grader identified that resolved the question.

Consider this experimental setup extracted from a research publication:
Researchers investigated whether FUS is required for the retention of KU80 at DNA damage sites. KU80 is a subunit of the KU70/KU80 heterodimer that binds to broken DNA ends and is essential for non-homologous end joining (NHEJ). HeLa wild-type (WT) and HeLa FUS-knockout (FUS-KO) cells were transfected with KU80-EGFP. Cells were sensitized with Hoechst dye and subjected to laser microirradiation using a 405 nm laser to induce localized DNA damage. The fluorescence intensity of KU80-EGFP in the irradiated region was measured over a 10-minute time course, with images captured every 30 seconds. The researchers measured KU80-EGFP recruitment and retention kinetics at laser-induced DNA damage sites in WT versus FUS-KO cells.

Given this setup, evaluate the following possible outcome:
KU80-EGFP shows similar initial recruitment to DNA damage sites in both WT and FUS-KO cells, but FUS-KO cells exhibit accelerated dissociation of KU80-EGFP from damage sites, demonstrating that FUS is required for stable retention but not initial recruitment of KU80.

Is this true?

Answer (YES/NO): NO